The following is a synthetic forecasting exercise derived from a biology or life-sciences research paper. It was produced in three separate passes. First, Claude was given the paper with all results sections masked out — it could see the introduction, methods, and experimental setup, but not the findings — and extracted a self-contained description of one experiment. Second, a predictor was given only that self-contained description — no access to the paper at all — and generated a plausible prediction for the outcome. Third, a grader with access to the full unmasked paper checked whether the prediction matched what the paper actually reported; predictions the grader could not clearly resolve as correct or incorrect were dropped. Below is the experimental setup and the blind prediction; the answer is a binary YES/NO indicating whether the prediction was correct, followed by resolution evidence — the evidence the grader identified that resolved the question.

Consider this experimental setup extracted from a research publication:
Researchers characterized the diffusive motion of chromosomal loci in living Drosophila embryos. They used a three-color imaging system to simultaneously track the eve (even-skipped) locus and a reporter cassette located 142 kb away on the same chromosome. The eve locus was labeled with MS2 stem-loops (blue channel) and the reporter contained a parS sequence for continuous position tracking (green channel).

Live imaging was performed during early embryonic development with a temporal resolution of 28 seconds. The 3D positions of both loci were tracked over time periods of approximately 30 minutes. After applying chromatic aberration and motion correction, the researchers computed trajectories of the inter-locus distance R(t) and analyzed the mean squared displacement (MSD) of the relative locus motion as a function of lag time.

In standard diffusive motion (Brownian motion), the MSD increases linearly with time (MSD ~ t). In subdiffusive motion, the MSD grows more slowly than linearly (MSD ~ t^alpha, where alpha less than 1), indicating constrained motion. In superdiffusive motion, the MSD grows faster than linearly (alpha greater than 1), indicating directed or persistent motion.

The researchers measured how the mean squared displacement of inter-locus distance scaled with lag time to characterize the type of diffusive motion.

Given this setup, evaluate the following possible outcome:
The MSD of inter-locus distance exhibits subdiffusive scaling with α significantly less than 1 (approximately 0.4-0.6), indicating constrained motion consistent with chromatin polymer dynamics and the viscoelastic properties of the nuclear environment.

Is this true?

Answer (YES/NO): YES